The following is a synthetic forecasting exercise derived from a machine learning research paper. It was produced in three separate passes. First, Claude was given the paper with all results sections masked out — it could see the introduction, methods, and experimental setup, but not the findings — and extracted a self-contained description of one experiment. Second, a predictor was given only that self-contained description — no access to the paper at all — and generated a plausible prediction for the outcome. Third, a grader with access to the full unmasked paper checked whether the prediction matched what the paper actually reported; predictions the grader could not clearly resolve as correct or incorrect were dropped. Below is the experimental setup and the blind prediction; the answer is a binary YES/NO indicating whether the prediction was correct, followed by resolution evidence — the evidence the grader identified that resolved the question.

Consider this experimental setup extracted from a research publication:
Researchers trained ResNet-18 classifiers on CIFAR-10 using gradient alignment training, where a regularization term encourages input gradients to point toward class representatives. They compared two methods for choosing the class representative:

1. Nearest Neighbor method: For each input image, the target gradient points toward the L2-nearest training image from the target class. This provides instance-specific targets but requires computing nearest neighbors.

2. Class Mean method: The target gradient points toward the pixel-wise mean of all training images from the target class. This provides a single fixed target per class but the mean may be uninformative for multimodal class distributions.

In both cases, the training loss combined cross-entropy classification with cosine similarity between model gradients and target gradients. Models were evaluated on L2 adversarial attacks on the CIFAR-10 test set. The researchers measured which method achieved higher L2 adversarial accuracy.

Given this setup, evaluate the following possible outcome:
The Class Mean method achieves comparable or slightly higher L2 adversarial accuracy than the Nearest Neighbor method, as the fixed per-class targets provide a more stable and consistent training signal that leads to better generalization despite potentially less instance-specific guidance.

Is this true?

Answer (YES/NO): YES